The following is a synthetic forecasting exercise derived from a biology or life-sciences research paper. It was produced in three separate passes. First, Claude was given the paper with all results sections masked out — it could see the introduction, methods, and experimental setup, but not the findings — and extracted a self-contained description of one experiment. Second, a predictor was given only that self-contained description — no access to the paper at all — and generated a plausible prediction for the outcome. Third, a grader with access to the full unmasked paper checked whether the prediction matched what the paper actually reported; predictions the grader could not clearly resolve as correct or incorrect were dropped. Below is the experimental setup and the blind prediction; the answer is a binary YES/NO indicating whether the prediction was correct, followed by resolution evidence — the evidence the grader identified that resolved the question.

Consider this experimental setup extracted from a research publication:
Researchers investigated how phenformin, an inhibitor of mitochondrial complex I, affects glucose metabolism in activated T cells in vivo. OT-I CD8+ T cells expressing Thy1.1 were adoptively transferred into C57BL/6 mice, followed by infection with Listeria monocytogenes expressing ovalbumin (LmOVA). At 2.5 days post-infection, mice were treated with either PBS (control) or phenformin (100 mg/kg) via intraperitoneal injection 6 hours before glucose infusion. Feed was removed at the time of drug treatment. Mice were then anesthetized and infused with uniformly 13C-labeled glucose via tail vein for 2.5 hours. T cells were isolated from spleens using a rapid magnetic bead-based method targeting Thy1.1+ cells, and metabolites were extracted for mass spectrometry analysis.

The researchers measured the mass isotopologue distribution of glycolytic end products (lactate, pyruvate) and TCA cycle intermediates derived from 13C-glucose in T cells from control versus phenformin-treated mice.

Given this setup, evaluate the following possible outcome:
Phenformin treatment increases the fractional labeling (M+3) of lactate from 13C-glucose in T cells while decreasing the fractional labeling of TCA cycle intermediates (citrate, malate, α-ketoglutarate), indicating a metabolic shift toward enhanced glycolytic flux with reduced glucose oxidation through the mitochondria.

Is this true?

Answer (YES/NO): NO